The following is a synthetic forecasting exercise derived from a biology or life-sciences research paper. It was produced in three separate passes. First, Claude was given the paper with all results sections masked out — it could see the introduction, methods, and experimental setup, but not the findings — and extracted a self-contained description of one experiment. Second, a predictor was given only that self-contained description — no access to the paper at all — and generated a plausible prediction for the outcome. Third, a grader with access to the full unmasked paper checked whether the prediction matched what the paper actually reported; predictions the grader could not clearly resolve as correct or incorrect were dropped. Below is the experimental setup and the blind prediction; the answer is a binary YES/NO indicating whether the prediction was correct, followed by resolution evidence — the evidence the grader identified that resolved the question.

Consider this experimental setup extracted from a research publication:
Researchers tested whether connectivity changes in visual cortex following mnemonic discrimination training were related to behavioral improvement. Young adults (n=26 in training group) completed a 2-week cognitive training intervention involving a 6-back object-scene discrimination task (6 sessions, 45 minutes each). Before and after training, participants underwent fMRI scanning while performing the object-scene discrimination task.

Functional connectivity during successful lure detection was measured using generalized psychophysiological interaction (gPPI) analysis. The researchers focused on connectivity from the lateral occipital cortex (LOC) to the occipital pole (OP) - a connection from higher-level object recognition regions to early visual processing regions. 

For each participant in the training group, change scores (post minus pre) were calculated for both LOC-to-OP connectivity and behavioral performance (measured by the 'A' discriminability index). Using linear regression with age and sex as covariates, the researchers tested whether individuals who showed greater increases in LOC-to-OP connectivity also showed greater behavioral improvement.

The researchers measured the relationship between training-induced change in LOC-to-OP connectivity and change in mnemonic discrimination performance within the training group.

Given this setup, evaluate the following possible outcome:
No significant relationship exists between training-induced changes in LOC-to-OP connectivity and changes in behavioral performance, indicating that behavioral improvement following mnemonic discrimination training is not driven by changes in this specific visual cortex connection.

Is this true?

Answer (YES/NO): YES